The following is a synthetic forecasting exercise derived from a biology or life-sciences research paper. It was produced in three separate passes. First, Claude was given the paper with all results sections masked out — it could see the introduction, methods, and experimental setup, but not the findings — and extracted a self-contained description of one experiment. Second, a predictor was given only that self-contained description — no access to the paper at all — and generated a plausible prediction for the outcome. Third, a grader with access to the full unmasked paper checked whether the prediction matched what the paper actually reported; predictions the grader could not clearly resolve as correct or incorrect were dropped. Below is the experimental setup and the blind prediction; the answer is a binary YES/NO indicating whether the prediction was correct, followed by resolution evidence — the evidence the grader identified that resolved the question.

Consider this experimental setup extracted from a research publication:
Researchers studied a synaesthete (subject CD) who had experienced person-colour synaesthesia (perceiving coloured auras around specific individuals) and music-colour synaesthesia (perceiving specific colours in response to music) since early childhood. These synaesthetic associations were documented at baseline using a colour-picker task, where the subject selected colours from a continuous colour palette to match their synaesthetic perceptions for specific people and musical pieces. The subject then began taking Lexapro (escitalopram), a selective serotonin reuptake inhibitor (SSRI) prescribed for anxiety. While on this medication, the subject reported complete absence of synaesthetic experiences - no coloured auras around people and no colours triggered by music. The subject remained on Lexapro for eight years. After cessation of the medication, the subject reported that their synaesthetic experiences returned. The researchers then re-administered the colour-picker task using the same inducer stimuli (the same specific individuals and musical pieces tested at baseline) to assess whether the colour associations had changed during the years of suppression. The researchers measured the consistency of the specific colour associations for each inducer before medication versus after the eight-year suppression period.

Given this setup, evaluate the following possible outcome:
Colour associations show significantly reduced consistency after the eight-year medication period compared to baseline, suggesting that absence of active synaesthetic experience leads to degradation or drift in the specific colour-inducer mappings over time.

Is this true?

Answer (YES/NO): NO